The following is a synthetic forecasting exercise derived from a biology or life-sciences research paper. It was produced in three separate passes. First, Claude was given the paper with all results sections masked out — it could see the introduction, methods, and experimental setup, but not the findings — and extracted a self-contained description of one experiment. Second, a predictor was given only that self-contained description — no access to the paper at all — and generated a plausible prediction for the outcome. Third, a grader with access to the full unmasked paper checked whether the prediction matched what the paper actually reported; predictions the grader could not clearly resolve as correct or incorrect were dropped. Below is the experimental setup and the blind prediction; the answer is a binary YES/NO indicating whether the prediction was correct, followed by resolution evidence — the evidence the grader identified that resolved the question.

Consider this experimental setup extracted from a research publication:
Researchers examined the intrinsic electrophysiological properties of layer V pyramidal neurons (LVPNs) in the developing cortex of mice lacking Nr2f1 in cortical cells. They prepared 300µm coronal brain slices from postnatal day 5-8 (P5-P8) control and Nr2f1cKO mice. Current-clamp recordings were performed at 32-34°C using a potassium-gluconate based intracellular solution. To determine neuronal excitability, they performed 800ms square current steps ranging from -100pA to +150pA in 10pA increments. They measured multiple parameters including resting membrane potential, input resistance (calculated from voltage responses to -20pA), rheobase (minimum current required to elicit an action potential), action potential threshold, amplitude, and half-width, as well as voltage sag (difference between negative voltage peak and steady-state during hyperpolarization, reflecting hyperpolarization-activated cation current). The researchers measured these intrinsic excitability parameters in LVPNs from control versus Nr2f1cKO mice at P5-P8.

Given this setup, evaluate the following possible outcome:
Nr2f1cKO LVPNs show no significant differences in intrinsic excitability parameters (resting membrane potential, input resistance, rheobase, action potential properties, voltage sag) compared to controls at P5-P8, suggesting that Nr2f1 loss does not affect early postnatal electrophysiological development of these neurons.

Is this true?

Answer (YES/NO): NO